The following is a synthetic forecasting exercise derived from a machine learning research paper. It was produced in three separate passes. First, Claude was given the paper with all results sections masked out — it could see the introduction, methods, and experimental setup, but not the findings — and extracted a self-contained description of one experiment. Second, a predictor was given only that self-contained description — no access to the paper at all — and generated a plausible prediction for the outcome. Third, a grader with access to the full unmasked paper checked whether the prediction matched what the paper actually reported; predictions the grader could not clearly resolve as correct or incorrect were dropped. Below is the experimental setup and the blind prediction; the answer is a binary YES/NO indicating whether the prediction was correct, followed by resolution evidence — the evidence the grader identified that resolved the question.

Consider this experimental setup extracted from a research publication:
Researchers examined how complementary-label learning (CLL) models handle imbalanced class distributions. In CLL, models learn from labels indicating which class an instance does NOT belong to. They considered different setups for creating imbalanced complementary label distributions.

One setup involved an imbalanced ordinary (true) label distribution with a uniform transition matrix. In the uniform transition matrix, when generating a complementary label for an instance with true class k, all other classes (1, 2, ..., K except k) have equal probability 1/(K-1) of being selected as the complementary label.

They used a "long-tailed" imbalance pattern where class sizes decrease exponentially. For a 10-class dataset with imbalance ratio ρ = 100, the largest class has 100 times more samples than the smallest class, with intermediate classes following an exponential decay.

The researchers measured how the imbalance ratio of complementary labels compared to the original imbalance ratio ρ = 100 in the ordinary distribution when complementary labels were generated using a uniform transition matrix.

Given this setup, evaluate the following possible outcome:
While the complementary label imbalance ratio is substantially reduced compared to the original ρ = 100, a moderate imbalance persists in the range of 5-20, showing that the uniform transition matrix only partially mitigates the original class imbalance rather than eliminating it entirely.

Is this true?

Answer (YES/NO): NO